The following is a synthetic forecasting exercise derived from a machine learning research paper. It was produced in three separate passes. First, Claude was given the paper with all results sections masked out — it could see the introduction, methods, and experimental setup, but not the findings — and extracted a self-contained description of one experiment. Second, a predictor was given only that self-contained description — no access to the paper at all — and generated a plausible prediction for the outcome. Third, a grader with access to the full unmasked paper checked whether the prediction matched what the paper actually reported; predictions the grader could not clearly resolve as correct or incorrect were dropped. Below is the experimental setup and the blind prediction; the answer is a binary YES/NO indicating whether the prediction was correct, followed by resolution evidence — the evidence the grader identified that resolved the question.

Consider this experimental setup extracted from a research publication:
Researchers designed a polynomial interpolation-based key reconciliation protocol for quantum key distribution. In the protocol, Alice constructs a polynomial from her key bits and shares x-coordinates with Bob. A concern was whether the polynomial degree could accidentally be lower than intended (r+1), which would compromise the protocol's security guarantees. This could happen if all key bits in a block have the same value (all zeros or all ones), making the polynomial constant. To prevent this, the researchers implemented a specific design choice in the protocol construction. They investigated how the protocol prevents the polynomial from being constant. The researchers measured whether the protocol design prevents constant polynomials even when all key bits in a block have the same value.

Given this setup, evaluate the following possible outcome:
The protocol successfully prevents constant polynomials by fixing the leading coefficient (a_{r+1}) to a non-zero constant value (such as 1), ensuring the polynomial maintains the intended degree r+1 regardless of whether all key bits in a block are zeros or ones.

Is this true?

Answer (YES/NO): NO